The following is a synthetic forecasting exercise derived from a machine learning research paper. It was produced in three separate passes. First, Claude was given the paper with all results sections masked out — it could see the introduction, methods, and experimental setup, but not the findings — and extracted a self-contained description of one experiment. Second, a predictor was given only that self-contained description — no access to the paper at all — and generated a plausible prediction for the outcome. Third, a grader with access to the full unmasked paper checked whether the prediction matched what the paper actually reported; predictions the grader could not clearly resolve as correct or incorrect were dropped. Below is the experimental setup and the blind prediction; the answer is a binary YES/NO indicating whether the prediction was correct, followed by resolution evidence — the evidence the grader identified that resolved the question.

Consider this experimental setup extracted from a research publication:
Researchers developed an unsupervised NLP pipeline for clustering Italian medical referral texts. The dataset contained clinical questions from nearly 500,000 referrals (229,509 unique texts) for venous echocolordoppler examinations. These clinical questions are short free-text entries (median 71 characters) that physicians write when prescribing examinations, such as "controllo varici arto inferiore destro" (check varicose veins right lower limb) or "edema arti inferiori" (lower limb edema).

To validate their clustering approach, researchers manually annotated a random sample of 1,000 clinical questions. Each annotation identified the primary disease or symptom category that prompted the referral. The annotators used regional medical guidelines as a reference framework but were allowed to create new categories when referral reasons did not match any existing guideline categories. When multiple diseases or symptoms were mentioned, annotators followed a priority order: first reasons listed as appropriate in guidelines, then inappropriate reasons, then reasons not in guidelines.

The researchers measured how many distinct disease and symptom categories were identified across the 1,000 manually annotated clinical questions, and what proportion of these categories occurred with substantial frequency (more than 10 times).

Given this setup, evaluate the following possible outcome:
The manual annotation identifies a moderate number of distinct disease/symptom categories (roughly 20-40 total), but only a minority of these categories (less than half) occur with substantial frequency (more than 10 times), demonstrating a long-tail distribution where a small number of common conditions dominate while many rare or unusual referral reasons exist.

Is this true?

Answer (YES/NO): NO